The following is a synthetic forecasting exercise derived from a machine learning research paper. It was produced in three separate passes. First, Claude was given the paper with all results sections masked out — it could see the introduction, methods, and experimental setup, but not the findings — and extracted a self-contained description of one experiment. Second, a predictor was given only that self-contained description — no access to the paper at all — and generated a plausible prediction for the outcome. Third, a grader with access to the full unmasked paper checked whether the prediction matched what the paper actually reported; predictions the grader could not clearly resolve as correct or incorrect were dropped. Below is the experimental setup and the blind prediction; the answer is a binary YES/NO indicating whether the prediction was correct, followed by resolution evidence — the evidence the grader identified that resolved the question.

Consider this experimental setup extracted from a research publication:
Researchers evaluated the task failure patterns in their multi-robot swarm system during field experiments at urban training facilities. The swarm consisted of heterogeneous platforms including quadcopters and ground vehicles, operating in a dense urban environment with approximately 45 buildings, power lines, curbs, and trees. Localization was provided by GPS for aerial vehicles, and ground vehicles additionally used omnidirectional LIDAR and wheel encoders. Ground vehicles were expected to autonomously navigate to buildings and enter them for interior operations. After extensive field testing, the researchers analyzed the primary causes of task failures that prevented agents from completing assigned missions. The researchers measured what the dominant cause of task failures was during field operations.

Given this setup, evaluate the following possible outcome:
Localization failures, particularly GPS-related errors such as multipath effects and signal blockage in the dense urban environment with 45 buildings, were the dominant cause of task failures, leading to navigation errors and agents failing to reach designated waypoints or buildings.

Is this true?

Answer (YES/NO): NO